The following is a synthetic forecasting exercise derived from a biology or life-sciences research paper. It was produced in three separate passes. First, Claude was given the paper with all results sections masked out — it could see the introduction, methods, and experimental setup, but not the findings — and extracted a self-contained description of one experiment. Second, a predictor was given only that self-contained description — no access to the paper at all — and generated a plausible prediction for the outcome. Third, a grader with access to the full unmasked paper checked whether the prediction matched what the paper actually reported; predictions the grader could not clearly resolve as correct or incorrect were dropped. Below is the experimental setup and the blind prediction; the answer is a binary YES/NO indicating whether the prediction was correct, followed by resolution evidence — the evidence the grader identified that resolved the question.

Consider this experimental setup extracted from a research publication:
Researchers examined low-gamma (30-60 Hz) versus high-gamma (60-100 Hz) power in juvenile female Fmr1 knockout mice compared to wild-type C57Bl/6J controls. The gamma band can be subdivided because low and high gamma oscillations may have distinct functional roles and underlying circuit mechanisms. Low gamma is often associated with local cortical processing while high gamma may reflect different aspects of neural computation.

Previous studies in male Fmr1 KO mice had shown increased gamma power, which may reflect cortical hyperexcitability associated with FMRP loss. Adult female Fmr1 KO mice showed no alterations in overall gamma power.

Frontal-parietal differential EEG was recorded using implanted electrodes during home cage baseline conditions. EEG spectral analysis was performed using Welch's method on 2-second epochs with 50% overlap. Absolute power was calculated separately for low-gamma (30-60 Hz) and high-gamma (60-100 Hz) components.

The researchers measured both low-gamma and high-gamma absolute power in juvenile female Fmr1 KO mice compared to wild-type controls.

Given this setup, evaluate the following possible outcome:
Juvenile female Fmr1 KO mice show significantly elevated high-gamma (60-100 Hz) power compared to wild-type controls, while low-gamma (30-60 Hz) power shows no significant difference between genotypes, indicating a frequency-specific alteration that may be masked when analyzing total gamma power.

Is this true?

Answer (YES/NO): NO